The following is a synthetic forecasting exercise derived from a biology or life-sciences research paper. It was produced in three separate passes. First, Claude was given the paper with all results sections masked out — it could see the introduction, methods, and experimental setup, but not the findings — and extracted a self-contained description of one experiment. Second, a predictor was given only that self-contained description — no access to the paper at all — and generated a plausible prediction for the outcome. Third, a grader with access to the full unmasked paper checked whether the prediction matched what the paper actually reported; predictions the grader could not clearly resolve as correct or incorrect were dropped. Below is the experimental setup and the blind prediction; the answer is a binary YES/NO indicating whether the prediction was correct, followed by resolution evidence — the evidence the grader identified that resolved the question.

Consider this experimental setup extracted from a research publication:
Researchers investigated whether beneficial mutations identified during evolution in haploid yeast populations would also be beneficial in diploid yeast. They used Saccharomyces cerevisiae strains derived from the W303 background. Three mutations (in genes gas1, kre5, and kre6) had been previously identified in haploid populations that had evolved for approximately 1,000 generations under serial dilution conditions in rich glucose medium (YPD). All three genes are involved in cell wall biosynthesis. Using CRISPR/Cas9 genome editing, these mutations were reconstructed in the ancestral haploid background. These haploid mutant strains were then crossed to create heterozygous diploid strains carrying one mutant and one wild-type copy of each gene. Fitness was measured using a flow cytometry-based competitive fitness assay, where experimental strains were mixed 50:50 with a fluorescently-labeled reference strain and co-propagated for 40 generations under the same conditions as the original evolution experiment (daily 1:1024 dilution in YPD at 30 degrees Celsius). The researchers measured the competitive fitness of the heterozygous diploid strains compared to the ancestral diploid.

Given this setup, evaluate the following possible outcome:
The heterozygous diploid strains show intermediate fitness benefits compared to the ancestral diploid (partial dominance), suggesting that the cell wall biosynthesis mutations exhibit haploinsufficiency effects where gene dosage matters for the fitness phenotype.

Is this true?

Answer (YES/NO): NO